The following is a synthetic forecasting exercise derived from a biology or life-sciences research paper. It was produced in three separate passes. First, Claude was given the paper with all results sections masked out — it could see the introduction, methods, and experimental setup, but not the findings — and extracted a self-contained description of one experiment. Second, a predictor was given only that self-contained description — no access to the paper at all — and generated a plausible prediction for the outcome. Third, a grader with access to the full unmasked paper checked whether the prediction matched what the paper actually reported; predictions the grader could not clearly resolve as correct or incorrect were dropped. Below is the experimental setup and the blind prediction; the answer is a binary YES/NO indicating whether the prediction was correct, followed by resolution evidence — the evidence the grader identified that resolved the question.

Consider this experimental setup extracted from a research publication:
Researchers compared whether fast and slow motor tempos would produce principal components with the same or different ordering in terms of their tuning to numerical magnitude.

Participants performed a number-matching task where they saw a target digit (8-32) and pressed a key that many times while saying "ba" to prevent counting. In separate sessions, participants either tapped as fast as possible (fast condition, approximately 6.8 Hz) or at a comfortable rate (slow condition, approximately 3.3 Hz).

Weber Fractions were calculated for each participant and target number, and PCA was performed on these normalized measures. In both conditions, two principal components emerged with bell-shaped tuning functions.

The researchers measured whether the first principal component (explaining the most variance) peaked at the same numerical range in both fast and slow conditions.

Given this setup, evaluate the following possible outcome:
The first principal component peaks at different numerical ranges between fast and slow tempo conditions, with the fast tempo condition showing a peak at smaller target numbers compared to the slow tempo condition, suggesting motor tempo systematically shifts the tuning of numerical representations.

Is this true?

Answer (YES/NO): YES